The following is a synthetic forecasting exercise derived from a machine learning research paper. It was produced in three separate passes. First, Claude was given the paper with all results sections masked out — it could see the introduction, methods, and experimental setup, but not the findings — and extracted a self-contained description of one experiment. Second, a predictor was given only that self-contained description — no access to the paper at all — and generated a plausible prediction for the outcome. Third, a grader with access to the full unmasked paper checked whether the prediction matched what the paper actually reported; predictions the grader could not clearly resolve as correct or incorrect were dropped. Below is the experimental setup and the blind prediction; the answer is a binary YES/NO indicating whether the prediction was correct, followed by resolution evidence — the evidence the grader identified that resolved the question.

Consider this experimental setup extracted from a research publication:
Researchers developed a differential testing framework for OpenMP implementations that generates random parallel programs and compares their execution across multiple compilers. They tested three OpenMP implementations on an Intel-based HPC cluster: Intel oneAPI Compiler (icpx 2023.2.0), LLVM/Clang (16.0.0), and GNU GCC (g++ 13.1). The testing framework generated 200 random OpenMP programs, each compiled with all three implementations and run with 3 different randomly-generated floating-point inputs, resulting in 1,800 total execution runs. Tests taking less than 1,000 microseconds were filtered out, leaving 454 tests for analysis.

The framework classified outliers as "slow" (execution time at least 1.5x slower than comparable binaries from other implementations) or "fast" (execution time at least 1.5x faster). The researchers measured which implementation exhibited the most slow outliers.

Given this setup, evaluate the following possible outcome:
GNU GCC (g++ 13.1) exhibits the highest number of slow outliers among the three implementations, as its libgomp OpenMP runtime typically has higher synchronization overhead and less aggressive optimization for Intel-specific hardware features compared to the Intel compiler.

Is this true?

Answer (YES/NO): NO